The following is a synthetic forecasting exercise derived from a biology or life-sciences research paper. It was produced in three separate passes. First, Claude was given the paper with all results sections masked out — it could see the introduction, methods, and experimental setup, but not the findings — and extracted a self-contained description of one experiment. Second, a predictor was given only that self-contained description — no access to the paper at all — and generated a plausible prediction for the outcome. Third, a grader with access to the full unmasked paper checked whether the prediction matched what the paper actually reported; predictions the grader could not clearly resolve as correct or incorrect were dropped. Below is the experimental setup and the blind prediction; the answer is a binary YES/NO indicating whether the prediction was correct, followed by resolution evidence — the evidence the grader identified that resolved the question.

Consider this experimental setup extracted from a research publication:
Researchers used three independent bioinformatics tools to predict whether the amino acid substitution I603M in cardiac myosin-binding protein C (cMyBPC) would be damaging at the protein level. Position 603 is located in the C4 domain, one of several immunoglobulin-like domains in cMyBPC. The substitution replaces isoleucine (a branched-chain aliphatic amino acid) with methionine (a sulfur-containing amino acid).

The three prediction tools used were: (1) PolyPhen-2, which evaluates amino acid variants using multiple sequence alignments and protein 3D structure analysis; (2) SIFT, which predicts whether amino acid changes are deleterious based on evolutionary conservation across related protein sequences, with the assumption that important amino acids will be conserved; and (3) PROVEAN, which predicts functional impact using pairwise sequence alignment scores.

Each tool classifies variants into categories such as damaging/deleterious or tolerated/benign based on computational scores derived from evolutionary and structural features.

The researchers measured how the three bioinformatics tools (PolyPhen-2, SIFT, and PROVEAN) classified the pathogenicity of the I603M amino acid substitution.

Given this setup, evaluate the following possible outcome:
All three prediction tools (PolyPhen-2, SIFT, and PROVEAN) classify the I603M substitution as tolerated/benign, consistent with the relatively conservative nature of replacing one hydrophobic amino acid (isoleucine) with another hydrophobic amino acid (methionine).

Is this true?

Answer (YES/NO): NO